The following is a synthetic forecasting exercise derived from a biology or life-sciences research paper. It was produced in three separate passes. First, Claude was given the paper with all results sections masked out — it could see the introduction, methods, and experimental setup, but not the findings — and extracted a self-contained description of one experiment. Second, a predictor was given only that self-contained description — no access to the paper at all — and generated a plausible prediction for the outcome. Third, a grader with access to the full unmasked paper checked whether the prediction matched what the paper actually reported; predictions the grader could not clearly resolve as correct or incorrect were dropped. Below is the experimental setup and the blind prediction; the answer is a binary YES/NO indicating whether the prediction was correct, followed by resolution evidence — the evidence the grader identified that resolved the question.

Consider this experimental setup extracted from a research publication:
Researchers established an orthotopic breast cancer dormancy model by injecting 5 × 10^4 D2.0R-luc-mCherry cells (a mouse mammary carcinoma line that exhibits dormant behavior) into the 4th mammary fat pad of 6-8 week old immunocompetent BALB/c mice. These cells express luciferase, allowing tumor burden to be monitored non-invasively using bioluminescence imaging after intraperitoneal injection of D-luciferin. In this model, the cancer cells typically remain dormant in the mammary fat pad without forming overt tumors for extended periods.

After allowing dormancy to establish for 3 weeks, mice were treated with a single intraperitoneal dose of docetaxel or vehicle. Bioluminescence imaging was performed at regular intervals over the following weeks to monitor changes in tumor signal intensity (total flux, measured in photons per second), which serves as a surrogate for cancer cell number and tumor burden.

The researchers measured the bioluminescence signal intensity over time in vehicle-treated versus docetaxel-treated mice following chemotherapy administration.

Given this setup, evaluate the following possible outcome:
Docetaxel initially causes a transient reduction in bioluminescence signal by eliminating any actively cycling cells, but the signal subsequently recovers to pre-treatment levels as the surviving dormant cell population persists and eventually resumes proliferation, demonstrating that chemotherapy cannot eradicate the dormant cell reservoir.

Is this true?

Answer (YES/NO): NO